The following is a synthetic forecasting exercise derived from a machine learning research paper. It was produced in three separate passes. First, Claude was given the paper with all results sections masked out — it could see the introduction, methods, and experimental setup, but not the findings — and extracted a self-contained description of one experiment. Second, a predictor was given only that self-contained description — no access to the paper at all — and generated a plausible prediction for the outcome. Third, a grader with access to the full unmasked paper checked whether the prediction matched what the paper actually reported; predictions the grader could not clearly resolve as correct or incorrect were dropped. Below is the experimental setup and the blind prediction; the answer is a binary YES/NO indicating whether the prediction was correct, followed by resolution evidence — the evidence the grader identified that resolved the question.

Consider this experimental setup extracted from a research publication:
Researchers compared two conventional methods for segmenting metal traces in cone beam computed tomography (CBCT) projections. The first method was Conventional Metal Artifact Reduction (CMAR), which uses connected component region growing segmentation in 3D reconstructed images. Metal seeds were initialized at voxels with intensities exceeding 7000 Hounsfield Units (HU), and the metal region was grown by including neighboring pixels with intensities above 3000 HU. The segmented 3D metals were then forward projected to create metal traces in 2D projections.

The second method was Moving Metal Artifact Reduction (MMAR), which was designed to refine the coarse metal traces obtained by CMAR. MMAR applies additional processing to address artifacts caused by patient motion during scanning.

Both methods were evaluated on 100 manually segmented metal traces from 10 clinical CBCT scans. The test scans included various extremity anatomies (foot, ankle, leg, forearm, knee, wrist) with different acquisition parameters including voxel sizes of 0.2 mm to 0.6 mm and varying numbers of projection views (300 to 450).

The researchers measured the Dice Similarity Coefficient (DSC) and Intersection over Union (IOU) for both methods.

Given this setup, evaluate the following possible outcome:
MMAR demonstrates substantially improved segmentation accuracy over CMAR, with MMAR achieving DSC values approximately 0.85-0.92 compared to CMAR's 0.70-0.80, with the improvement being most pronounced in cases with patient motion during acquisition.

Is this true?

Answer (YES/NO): NO